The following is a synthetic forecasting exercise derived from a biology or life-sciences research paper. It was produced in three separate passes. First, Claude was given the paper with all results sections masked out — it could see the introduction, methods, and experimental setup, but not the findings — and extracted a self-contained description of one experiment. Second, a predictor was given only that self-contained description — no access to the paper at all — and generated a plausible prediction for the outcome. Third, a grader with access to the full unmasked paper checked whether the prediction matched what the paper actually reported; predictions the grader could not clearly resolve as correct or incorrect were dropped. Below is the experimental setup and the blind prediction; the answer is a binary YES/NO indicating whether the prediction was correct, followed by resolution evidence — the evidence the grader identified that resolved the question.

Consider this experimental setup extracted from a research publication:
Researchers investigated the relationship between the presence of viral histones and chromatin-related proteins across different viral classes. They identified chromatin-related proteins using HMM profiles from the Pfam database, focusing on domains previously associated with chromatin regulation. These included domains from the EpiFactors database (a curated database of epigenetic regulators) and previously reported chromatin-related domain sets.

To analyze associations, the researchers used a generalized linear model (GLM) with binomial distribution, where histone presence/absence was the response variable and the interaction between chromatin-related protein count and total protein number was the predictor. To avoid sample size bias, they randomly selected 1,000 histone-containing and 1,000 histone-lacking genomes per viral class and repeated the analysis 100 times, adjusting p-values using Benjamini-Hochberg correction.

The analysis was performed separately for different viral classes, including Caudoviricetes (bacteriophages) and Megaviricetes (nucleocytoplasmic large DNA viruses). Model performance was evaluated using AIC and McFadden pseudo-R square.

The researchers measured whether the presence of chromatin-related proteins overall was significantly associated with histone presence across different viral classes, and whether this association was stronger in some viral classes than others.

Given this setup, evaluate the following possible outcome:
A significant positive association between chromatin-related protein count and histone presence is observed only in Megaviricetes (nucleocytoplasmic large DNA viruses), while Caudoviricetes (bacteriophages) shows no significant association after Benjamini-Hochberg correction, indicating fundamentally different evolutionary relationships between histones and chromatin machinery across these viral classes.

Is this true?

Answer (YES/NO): YES